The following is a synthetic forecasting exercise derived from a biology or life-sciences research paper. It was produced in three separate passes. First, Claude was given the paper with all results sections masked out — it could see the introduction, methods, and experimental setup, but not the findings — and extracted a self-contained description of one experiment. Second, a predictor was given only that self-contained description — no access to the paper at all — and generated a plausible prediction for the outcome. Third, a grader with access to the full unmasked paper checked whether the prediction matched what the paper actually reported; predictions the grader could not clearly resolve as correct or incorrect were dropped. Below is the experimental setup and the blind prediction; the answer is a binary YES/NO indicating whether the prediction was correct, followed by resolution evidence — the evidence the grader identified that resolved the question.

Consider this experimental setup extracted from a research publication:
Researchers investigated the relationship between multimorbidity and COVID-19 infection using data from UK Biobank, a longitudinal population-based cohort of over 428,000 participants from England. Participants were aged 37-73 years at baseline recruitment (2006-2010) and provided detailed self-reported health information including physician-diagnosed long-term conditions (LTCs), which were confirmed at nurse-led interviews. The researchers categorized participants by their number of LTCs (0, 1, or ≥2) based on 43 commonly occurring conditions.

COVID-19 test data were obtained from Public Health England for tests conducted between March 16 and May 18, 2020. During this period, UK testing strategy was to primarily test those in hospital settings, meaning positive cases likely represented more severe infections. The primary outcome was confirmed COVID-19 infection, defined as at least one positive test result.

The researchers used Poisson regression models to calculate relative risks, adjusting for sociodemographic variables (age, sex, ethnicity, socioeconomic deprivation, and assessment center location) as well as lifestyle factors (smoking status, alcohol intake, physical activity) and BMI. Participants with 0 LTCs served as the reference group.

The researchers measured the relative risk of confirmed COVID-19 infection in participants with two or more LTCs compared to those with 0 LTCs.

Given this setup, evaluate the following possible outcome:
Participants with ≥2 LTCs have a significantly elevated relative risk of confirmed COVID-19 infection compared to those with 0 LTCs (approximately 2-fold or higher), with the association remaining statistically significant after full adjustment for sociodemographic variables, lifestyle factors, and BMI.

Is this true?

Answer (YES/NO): NO